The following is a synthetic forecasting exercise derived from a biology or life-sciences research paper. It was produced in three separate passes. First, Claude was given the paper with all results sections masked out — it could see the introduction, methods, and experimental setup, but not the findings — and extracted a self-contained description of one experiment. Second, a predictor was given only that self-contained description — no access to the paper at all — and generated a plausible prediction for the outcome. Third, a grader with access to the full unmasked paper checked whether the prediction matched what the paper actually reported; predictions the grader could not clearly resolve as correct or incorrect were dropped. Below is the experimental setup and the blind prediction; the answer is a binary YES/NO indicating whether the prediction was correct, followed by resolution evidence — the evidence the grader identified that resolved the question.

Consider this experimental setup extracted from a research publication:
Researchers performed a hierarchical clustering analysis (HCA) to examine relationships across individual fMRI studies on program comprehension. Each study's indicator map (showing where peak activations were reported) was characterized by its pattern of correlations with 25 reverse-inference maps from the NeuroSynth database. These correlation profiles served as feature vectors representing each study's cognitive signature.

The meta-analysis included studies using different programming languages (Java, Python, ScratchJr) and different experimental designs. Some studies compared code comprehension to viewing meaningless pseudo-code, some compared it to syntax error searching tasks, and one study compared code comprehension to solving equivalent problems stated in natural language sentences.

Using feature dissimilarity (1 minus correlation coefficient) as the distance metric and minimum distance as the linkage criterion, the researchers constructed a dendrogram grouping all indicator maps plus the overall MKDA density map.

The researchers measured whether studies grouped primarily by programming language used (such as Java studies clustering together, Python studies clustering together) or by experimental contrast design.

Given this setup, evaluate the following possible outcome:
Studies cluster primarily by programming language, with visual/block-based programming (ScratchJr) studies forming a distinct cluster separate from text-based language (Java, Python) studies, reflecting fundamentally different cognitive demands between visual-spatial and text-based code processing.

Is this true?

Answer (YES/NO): NO